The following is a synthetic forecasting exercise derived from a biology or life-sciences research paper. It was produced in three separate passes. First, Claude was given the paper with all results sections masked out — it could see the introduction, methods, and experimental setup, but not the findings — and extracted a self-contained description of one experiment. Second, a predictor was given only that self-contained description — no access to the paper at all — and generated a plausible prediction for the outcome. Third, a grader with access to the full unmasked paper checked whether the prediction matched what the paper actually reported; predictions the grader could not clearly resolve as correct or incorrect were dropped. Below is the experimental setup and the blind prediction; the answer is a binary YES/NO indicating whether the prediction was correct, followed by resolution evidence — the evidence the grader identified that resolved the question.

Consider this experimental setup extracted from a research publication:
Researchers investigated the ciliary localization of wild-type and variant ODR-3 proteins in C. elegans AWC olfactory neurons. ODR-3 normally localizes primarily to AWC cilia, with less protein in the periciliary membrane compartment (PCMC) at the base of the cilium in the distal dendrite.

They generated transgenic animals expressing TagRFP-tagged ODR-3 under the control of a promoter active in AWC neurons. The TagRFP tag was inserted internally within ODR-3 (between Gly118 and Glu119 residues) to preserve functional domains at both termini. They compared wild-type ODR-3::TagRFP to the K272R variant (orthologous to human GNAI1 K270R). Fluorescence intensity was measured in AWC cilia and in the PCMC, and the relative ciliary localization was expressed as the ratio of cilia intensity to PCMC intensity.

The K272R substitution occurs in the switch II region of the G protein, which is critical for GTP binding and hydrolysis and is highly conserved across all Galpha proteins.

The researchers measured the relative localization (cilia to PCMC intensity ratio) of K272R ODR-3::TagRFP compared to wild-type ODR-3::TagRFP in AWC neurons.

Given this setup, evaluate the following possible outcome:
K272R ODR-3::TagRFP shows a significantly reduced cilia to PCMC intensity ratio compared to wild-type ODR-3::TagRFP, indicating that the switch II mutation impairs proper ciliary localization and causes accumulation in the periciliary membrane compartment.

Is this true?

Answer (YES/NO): YES